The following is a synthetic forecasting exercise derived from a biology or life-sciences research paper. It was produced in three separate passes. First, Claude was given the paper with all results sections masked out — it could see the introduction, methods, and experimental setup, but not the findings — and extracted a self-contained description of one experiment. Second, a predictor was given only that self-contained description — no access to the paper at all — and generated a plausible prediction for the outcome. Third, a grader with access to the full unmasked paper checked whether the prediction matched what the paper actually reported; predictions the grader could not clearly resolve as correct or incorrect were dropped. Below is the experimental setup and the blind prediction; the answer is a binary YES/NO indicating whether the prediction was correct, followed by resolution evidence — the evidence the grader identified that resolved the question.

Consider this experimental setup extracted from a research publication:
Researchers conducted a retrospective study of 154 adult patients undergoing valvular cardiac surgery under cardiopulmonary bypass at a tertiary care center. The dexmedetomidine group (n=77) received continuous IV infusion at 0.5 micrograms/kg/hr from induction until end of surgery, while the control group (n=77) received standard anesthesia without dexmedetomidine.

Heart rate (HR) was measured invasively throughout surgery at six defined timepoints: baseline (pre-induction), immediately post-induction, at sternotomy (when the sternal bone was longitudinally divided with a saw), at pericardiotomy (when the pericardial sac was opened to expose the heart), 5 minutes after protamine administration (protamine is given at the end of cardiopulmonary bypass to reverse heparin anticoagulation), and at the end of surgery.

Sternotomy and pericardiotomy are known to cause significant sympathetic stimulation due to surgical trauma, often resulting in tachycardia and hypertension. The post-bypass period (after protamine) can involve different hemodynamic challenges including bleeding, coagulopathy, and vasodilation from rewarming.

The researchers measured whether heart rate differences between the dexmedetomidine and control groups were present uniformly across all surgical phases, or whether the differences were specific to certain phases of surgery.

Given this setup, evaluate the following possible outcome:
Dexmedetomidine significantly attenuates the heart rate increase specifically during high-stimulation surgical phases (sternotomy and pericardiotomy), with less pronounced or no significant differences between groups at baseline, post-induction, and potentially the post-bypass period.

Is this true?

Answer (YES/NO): NO